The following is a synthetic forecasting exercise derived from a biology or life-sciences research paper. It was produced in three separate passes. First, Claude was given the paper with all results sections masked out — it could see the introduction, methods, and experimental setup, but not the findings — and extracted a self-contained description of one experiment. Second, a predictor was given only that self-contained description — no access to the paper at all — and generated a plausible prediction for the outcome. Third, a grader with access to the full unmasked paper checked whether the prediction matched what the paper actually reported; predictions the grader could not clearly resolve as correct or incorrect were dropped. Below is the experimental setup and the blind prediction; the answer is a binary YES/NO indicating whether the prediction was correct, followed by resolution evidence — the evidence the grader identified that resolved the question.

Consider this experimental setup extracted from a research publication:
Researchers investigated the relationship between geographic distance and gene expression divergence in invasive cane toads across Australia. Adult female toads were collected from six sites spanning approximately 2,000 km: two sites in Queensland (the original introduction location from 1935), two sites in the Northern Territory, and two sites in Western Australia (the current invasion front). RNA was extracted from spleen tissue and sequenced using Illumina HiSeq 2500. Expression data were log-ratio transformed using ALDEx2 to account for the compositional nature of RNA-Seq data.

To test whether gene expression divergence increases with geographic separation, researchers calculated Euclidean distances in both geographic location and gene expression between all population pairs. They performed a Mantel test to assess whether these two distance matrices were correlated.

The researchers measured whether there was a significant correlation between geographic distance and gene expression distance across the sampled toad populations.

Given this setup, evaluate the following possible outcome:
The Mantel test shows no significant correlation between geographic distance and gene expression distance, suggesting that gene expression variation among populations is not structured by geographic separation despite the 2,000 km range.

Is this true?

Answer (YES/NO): NO